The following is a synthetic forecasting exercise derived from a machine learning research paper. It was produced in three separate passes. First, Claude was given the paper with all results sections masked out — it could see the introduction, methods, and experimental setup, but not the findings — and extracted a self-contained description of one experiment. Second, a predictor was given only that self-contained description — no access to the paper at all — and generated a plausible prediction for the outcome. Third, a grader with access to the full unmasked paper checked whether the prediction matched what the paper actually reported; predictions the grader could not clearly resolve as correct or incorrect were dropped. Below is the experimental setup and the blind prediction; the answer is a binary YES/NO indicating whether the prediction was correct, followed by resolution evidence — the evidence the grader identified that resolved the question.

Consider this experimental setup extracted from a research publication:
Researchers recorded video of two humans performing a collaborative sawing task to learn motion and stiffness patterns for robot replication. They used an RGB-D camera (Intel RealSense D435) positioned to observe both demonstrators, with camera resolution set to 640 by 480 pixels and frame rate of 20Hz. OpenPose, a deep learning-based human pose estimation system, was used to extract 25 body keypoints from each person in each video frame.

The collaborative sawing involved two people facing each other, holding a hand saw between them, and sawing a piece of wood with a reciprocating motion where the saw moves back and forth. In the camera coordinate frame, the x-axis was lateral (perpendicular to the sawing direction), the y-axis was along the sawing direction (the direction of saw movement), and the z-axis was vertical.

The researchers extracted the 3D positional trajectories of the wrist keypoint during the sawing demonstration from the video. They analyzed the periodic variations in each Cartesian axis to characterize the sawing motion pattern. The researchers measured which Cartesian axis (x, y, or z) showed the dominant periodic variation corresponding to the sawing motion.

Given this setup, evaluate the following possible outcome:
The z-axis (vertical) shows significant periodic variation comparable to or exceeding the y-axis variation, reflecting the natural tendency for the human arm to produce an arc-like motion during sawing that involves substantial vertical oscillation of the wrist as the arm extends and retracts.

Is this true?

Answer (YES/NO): NO